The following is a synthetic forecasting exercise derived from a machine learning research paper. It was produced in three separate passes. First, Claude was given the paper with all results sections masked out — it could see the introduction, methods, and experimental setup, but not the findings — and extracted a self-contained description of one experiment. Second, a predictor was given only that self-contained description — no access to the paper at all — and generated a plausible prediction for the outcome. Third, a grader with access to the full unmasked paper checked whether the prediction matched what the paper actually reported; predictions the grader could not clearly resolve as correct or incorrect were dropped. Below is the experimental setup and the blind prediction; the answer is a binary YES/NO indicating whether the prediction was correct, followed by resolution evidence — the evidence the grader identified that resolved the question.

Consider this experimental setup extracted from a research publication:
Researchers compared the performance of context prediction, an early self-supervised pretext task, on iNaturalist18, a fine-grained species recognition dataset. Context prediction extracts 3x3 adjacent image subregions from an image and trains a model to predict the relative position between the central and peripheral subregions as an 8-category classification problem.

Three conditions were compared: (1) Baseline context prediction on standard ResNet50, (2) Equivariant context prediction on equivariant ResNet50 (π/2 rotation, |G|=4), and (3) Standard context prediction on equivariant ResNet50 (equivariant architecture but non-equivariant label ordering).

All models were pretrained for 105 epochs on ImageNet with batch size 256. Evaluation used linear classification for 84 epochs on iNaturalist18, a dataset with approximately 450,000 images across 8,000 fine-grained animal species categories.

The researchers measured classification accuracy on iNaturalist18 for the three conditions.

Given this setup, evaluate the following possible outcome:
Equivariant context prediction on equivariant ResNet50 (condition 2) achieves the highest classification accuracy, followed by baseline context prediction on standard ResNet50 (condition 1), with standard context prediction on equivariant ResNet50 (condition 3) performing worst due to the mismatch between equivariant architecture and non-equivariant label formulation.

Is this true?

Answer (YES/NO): NO